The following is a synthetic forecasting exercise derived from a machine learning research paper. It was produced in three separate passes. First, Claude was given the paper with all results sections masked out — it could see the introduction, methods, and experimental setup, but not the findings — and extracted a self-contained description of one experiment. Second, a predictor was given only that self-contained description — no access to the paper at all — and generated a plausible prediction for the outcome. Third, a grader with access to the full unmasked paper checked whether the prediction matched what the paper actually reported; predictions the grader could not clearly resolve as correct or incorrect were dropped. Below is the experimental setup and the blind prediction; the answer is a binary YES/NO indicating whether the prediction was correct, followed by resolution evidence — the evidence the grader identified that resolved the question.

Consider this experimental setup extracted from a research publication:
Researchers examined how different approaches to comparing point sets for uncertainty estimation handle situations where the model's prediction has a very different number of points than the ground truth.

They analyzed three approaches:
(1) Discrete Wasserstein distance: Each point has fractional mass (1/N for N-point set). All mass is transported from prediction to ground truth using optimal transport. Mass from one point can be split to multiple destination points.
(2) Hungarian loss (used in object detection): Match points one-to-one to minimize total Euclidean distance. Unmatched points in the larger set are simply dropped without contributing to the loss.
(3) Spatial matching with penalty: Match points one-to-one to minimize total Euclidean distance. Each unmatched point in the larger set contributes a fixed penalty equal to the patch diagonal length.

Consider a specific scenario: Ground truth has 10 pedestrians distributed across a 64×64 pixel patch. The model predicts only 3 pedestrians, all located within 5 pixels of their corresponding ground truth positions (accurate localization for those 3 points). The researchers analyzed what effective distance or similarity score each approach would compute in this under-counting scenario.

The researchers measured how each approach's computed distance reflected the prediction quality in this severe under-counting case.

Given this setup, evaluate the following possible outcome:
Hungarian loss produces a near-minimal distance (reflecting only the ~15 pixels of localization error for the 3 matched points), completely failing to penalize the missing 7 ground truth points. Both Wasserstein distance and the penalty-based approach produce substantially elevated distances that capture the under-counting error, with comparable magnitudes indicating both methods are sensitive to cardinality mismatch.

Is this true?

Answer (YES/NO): NO